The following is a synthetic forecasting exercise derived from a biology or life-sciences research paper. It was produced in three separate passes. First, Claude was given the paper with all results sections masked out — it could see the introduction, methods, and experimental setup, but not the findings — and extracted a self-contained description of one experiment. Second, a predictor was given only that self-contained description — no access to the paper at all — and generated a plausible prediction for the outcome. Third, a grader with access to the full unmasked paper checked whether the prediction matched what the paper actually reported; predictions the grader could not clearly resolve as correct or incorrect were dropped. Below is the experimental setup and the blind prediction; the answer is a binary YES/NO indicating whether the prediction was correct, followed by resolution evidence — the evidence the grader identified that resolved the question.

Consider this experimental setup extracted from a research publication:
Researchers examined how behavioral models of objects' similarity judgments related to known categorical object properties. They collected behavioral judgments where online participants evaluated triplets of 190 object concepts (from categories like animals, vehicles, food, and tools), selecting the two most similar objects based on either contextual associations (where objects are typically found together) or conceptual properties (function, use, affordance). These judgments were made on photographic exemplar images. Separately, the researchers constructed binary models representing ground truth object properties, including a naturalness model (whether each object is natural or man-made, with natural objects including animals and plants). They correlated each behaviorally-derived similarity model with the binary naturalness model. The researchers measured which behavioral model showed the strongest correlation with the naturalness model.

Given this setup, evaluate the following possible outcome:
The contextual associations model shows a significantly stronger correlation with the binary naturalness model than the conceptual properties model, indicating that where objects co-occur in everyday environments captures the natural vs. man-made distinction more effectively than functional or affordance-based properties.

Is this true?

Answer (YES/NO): NO